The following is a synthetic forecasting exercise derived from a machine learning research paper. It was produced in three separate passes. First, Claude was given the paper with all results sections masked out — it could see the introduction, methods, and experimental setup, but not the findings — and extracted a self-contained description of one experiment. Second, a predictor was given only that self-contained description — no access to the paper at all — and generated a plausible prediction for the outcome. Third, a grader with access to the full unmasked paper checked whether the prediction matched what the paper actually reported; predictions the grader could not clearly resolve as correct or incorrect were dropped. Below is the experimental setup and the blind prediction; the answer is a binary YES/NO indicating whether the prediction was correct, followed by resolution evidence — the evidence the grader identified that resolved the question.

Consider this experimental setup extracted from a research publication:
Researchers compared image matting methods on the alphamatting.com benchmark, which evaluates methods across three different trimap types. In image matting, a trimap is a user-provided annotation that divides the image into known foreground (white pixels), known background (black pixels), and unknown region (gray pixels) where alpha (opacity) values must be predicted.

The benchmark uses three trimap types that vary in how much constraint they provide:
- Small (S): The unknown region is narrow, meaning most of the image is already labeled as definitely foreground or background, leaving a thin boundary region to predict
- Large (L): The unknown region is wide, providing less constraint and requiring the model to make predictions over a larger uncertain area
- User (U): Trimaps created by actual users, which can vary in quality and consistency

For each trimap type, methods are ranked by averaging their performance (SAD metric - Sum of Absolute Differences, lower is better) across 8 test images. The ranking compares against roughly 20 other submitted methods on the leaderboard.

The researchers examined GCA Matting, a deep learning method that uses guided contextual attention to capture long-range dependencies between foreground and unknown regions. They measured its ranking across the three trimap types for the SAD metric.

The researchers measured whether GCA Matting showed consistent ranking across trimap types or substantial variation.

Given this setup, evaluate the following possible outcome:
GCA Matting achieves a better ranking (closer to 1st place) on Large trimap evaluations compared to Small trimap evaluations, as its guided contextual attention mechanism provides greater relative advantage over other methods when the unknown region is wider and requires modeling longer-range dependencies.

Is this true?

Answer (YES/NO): YES